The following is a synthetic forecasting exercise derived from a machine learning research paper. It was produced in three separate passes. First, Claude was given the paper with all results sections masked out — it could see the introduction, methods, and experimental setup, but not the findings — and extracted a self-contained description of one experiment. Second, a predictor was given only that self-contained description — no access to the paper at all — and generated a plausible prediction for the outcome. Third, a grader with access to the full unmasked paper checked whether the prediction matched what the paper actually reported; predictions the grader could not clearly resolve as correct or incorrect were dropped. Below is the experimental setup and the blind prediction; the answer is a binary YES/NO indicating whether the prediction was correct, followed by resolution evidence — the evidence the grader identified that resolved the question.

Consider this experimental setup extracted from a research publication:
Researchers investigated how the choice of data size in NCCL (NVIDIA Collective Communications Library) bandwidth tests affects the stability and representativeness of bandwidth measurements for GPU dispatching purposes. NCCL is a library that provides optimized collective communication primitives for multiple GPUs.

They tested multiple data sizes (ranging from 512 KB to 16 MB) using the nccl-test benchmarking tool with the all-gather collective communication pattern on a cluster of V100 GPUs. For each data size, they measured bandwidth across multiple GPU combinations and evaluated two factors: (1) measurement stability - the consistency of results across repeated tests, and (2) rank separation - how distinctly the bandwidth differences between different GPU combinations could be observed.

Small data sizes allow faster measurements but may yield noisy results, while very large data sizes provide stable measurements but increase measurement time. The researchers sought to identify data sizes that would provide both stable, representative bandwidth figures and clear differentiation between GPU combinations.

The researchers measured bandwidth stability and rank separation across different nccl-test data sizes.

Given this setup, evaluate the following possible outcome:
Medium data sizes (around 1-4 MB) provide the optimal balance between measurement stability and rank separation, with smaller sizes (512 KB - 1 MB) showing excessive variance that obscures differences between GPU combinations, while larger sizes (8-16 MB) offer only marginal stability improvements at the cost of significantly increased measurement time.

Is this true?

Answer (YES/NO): NO